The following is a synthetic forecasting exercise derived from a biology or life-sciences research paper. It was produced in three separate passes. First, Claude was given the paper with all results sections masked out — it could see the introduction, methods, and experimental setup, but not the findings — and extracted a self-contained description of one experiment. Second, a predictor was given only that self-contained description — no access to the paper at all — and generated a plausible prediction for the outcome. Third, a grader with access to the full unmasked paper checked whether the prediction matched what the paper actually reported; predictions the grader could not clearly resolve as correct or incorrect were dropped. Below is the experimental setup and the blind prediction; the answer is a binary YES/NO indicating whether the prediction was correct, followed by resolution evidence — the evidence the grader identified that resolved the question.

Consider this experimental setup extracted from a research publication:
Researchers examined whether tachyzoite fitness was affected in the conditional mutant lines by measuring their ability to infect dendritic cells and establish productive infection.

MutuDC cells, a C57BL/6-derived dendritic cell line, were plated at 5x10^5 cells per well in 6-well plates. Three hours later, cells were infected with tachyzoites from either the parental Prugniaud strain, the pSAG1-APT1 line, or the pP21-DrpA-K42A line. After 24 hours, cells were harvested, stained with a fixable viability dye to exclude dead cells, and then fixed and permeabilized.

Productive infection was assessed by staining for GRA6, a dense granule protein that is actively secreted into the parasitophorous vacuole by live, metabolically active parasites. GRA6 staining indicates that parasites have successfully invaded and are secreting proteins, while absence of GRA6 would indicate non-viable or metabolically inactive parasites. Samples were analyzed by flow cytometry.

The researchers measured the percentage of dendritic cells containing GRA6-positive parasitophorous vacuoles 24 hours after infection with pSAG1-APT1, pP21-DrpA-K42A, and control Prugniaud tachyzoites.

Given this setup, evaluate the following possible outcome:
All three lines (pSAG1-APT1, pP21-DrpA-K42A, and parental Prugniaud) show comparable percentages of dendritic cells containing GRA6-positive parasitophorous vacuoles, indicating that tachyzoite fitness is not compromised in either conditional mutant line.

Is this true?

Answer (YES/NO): YES